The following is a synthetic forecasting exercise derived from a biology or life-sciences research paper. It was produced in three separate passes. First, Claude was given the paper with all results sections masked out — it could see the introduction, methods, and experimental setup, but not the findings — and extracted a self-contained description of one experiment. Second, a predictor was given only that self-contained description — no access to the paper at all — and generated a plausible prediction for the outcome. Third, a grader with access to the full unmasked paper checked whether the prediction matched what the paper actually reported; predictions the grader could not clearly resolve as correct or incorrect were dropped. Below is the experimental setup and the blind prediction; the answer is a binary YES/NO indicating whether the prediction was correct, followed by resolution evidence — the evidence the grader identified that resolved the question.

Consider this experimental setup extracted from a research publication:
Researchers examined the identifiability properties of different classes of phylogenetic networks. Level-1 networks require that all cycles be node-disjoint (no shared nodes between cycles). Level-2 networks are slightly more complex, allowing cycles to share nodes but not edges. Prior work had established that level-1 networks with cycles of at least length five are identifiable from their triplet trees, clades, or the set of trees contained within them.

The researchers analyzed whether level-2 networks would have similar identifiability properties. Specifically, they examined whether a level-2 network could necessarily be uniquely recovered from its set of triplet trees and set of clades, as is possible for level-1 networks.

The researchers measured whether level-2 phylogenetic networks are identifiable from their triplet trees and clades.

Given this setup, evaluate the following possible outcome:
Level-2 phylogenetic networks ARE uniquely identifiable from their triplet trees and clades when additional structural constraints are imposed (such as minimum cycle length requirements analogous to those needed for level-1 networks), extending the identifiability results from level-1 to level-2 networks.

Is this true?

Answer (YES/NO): NO